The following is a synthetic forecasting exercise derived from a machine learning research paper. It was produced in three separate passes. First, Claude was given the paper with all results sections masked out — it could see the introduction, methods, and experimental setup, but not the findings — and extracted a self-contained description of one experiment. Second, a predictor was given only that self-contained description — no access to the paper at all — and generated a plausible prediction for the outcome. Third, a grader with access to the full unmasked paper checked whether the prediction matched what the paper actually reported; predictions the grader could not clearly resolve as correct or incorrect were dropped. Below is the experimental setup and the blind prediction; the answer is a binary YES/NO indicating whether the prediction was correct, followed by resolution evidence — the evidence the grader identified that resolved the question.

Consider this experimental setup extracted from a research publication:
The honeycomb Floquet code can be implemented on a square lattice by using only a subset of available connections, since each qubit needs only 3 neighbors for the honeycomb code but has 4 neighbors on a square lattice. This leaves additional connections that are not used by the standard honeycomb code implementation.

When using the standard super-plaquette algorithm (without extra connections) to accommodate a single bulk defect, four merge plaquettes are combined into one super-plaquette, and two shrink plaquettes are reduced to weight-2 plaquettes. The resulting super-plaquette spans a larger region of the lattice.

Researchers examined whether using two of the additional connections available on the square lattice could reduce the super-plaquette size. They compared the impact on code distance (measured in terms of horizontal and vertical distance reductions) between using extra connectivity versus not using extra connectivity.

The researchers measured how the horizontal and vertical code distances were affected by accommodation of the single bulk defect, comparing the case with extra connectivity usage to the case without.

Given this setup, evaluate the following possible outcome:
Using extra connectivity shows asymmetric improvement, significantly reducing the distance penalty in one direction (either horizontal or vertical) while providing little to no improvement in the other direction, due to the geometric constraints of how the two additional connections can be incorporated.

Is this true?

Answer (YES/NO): YES